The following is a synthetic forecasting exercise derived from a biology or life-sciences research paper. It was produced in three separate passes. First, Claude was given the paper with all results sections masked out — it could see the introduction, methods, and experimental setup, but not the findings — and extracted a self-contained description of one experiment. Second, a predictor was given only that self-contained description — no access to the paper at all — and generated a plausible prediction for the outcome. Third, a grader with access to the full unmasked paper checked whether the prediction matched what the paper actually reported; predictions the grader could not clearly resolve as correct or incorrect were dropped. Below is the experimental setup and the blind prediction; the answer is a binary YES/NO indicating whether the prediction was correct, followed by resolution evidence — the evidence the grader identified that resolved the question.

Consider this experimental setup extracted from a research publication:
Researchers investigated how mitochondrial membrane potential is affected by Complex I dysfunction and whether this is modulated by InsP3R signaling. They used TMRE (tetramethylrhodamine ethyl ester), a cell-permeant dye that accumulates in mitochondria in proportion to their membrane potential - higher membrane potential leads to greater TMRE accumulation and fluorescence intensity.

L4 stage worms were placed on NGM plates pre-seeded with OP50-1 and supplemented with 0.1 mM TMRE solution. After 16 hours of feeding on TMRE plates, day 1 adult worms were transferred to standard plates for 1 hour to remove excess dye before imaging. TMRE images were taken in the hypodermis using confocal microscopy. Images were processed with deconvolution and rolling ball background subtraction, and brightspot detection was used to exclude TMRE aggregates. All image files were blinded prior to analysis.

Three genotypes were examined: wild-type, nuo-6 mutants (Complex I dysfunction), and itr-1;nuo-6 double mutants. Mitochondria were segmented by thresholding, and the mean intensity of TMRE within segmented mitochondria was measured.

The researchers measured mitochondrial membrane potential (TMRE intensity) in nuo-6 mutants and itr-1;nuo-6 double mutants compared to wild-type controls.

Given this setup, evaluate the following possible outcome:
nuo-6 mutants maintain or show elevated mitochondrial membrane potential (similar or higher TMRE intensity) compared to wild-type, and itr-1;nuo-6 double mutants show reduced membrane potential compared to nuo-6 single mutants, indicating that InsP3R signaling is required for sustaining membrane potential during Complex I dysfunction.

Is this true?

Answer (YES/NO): NO